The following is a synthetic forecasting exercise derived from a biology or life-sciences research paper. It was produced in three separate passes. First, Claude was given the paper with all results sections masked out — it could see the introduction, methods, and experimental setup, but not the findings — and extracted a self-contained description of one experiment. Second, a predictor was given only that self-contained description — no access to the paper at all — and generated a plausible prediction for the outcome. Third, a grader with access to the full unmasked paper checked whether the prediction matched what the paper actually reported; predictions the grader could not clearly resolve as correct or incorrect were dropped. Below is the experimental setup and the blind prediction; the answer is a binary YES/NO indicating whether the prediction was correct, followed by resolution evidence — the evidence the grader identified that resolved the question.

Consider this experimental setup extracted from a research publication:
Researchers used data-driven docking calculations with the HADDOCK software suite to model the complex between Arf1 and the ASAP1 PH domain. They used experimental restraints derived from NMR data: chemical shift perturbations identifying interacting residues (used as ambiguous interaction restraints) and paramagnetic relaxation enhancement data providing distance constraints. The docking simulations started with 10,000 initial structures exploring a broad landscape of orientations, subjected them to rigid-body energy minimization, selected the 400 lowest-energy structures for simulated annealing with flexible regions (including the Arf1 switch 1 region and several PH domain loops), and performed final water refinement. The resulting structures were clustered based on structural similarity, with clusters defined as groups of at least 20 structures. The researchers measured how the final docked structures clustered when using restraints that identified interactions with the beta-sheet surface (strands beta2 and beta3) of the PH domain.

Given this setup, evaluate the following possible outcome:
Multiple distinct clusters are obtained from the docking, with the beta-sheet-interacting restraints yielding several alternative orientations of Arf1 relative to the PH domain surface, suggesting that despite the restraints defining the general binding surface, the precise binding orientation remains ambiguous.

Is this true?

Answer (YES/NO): YES